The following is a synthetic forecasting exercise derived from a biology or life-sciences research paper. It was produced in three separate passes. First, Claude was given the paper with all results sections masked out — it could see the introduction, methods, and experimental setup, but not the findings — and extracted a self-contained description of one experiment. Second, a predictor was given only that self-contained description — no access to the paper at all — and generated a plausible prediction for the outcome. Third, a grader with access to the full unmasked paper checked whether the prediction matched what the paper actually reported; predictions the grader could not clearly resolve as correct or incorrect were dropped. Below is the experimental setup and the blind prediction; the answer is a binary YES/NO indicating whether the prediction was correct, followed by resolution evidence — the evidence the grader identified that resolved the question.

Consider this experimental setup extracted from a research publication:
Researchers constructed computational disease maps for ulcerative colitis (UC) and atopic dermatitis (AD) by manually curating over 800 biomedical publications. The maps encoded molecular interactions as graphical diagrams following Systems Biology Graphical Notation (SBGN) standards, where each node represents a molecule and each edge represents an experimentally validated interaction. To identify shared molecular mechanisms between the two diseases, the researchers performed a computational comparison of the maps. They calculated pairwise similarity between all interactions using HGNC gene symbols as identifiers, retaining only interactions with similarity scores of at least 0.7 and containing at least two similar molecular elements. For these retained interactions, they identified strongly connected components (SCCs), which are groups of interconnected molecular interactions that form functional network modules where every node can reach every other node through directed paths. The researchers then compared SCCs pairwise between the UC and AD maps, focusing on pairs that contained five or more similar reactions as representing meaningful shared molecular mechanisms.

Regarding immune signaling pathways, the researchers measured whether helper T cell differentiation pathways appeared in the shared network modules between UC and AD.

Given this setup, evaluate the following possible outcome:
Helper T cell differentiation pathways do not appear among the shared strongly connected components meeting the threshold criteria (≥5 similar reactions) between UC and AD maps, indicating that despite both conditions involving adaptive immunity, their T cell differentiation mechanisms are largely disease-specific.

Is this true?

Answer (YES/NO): NO